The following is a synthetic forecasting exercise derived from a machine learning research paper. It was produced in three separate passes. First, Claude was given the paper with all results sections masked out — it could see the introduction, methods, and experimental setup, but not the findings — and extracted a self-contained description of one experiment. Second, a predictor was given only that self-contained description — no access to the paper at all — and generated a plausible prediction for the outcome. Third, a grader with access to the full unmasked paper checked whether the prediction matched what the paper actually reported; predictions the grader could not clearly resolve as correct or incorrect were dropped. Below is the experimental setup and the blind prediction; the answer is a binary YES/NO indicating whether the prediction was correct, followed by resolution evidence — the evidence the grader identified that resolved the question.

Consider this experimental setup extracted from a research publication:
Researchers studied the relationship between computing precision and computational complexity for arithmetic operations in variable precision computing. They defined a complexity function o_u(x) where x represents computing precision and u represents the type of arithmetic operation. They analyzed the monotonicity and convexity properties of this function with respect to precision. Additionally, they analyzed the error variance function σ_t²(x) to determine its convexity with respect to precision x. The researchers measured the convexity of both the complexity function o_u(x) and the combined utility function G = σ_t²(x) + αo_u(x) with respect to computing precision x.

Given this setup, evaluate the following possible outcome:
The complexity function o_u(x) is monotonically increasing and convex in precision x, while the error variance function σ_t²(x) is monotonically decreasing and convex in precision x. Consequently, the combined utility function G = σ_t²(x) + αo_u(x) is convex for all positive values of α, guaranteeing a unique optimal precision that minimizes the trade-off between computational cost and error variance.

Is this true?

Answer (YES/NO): YES